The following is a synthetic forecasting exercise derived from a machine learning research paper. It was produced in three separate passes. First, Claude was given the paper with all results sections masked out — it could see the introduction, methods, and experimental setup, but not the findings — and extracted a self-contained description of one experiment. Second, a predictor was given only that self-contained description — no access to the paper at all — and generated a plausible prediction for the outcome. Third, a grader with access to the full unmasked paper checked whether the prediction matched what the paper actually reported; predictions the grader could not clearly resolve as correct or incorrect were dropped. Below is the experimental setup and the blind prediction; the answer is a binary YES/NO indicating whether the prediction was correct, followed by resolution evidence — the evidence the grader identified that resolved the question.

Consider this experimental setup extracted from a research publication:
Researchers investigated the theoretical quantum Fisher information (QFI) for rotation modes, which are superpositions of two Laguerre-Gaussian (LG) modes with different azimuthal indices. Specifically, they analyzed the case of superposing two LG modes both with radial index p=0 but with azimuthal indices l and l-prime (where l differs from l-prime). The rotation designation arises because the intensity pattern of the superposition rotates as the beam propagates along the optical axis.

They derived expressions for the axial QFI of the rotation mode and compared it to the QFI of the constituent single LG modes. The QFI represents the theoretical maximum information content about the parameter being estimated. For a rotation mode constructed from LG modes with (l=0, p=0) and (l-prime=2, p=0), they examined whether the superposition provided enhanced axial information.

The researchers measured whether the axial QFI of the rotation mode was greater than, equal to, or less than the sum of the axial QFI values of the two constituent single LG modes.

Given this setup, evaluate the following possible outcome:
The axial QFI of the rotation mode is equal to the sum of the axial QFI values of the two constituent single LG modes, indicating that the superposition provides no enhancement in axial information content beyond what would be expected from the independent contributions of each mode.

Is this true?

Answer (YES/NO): NO